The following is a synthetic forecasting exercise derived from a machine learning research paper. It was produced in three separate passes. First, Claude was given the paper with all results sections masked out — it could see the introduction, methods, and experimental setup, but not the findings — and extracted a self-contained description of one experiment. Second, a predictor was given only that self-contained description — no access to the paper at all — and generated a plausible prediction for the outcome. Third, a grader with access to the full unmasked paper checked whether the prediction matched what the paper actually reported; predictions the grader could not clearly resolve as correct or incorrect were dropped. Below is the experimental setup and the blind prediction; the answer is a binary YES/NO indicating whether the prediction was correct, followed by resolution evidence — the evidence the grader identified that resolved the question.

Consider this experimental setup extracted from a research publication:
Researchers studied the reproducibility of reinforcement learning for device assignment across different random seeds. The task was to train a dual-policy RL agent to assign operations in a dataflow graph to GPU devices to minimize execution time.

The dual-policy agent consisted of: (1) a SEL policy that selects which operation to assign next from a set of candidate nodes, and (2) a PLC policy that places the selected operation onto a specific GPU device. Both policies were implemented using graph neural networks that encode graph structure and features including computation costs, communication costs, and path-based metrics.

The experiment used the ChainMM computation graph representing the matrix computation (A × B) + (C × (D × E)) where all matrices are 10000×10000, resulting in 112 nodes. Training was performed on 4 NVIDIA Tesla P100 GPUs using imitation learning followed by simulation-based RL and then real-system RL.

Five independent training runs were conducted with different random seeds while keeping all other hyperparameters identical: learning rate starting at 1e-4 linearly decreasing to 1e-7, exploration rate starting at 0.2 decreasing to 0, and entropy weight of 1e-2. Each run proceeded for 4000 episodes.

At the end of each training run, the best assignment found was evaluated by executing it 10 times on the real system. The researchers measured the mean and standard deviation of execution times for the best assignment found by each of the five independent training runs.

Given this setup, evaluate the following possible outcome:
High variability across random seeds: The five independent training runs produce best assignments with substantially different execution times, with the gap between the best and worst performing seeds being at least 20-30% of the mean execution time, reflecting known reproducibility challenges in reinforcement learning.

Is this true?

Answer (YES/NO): NO